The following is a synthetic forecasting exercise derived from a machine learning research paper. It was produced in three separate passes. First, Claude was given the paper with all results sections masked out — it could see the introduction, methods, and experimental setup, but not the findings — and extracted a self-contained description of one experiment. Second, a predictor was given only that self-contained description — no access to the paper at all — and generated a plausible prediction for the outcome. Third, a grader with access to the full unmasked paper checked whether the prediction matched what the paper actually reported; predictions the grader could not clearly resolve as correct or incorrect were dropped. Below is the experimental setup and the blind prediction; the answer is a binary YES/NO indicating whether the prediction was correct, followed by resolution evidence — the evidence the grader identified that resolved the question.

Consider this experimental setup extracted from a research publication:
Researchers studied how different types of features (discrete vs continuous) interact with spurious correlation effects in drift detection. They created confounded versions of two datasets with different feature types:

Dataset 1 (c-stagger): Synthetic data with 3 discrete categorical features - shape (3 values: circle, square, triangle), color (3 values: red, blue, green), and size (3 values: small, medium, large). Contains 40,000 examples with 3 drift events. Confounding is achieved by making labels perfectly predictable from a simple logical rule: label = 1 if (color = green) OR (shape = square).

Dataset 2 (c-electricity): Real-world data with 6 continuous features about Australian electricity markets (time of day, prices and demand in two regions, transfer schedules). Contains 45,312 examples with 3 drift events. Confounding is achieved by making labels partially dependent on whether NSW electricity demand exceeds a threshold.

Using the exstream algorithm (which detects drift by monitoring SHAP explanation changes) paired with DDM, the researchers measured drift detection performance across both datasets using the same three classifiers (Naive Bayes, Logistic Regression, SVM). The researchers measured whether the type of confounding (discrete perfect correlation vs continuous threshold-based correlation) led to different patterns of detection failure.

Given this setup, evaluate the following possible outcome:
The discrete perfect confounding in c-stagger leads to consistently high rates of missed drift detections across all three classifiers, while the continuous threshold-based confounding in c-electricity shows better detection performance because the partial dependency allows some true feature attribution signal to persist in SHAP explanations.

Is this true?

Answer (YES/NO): NO